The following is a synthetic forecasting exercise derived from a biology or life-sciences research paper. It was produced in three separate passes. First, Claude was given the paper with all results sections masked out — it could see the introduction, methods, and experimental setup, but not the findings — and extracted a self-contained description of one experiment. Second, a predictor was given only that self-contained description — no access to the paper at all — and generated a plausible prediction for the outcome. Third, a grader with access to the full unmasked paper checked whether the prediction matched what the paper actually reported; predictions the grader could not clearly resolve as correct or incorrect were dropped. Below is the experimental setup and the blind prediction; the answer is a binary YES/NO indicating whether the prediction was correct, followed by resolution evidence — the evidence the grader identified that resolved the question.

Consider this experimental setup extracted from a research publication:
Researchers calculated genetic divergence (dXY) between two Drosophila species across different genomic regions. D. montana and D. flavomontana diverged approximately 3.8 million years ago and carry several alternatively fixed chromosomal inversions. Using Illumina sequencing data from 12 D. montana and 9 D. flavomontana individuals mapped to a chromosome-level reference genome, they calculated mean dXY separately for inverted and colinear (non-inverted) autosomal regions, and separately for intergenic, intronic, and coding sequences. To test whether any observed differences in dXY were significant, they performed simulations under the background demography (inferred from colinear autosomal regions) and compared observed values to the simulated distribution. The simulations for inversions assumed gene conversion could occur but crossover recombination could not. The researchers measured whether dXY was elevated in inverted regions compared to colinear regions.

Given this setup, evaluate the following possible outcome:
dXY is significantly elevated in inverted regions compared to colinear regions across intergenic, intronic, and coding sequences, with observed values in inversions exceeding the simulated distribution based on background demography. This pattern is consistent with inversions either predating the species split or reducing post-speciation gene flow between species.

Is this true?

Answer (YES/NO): NO